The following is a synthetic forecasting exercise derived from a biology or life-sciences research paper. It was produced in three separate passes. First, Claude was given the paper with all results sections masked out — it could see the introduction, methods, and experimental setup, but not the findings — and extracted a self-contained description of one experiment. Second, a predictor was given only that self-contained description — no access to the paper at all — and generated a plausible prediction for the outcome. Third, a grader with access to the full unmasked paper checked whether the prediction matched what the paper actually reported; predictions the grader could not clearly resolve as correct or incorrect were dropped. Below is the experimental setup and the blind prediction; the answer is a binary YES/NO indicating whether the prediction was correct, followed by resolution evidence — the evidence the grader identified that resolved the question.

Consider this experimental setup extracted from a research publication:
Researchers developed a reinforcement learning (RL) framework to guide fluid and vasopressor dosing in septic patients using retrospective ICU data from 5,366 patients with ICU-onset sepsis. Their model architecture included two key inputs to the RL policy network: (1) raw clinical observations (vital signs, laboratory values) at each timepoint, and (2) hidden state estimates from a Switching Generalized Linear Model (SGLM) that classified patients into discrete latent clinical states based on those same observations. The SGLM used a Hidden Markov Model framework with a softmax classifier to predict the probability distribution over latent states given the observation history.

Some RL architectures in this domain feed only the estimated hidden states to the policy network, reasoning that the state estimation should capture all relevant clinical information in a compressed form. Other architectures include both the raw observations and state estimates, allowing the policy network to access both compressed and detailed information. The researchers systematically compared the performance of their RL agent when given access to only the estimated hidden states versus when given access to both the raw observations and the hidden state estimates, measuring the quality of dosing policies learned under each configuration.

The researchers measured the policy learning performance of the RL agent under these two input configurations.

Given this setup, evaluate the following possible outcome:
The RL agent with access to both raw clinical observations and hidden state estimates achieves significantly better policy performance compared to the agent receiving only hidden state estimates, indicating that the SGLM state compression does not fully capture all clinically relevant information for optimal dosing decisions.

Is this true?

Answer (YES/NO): YES